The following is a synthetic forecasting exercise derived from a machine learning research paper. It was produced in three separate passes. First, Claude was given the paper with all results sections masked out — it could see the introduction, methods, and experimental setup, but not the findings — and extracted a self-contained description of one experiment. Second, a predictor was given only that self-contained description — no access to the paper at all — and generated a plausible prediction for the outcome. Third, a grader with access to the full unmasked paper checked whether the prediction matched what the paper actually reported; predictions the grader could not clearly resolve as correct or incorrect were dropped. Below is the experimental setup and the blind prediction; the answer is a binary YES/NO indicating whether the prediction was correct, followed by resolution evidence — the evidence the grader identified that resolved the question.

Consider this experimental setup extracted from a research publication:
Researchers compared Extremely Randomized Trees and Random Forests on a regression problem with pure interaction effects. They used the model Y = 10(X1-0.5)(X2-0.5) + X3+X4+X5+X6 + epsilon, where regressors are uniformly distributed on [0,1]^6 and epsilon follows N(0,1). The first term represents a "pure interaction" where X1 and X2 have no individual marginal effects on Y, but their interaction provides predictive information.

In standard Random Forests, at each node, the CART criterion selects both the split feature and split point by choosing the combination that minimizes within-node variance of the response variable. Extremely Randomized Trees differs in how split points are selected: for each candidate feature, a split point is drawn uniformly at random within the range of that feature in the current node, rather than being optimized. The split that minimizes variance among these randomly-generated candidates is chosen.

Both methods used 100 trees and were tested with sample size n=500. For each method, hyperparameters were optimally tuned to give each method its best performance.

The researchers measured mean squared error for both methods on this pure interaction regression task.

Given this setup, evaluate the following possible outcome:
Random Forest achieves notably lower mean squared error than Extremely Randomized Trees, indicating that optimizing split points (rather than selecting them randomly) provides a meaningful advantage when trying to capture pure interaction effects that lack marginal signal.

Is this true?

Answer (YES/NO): NO